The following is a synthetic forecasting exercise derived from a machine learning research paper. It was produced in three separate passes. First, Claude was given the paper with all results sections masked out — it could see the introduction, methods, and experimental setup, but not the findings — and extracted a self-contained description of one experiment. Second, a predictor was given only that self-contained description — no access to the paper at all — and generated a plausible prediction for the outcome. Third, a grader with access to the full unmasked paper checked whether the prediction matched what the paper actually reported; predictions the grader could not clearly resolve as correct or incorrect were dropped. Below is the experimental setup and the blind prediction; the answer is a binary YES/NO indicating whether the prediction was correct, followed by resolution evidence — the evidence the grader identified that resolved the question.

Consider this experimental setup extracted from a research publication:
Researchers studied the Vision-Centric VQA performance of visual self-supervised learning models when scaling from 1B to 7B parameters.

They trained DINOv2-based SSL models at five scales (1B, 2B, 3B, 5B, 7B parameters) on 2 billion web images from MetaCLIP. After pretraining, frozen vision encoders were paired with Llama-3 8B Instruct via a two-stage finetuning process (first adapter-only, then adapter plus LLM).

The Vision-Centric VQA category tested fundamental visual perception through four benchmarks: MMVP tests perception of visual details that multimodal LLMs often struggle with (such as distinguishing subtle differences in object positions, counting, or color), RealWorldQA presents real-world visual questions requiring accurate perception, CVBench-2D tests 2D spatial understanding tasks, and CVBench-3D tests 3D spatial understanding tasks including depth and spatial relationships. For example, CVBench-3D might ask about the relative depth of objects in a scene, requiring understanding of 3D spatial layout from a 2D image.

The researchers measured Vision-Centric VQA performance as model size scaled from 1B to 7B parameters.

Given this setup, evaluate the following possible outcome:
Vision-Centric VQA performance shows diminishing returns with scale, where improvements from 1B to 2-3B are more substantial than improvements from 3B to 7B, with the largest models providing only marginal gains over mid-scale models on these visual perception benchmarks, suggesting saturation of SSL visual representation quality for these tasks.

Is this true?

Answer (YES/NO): NO